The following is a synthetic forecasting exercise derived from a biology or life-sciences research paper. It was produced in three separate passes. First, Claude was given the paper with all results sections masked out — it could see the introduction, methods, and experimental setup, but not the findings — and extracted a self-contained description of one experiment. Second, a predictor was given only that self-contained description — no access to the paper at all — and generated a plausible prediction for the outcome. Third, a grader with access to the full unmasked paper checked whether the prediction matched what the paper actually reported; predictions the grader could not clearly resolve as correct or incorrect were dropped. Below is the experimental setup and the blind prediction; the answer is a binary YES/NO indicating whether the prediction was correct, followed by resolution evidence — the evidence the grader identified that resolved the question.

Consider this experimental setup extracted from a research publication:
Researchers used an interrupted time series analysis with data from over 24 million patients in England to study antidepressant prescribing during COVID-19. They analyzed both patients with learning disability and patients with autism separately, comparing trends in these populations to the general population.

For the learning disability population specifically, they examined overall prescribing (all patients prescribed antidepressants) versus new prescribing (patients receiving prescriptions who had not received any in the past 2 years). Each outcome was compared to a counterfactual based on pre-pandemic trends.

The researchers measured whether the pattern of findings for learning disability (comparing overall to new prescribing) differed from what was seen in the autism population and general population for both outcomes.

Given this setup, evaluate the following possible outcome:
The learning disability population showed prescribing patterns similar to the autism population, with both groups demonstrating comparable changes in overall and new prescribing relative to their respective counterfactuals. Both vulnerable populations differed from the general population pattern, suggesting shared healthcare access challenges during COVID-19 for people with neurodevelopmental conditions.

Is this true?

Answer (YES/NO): NO